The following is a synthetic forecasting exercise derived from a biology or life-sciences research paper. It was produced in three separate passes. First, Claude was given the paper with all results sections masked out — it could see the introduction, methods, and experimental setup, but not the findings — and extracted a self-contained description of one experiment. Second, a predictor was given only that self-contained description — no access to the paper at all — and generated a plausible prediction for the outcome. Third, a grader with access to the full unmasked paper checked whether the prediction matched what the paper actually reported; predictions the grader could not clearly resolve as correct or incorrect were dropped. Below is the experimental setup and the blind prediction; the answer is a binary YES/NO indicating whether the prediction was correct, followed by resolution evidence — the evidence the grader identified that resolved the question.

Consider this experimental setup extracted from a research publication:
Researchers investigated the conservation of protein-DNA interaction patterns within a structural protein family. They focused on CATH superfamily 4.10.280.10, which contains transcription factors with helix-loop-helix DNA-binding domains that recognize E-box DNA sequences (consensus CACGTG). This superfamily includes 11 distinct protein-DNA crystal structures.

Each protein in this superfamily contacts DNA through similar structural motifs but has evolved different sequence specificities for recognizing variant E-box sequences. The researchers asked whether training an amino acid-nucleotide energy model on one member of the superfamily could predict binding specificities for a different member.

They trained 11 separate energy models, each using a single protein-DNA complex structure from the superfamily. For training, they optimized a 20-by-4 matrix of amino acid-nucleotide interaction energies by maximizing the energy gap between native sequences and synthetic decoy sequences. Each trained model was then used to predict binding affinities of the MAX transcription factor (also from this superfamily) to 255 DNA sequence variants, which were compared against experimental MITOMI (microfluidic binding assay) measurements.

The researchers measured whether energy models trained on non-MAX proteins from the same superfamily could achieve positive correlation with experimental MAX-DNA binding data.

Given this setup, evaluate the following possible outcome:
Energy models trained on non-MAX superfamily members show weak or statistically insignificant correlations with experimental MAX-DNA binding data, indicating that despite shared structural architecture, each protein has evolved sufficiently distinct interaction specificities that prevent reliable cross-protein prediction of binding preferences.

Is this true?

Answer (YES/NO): NO